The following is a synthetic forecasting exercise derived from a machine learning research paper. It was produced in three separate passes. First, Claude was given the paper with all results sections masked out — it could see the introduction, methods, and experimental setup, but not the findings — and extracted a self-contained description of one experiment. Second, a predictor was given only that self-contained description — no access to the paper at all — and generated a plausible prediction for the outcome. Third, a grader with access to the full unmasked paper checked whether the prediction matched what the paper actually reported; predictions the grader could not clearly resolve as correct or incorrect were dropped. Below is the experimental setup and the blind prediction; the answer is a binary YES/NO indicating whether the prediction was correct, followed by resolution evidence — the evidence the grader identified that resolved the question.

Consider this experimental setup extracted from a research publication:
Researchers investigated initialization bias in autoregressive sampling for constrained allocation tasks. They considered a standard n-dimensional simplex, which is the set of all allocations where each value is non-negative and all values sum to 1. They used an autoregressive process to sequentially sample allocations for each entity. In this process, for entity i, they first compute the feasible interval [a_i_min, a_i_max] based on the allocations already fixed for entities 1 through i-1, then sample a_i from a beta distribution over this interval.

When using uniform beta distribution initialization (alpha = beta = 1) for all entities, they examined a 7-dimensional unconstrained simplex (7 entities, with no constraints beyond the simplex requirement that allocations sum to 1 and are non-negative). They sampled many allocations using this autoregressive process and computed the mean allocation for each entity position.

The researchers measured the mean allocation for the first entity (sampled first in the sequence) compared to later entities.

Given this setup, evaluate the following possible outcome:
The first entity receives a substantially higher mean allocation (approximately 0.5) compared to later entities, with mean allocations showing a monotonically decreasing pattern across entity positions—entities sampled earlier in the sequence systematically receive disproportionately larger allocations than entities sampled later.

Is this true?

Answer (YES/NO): YES